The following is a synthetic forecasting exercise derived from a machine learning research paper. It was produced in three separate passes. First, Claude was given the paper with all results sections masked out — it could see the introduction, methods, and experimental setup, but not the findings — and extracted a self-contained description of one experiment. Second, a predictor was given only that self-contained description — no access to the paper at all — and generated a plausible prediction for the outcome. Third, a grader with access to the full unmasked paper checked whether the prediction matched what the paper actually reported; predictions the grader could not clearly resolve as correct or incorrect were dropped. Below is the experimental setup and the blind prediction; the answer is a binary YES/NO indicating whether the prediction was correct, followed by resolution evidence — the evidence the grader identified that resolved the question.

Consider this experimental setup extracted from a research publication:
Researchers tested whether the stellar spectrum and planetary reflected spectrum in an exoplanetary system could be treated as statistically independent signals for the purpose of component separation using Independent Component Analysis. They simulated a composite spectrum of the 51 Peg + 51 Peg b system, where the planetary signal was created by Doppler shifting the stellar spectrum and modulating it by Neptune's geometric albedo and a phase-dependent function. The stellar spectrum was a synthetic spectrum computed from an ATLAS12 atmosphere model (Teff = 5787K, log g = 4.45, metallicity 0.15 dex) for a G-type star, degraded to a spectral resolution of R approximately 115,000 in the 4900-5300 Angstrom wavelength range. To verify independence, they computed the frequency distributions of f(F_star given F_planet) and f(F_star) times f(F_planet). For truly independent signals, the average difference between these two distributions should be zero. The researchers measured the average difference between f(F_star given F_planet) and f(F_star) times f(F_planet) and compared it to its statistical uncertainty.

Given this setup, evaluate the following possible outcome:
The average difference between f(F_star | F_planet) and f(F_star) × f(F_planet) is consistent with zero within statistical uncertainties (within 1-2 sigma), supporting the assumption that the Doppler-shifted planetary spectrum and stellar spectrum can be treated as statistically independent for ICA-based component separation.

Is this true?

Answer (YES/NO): YES